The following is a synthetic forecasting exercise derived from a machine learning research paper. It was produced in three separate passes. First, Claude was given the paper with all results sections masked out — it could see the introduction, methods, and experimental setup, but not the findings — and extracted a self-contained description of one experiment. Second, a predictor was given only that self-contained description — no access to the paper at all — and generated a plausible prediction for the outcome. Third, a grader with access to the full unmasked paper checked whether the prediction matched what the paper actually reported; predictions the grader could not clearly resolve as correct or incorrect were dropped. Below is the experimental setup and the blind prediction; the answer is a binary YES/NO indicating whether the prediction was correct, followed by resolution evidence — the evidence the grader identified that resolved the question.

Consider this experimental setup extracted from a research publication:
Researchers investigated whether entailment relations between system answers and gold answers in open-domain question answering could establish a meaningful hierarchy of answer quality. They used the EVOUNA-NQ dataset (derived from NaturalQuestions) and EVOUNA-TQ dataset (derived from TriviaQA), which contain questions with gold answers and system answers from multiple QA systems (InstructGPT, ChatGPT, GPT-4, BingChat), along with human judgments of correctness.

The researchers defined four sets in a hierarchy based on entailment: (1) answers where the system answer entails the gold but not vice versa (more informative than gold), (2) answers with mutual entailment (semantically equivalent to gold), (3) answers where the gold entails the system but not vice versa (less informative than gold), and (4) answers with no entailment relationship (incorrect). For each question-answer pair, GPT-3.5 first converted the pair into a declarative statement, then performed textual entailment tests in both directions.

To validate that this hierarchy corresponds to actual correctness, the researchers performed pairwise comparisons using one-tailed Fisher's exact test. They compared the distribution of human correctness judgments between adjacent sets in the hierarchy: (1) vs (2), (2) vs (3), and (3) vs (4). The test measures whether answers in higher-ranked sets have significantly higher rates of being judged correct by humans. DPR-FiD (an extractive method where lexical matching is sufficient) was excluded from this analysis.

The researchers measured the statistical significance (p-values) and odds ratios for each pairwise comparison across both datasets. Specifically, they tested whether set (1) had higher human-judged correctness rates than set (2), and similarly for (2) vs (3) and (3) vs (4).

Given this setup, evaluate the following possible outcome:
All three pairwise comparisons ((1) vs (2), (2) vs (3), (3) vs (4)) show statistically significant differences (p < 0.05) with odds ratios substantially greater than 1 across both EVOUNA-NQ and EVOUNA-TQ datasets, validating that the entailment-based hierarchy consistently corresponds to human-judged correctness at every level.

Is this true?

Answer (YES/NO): NO